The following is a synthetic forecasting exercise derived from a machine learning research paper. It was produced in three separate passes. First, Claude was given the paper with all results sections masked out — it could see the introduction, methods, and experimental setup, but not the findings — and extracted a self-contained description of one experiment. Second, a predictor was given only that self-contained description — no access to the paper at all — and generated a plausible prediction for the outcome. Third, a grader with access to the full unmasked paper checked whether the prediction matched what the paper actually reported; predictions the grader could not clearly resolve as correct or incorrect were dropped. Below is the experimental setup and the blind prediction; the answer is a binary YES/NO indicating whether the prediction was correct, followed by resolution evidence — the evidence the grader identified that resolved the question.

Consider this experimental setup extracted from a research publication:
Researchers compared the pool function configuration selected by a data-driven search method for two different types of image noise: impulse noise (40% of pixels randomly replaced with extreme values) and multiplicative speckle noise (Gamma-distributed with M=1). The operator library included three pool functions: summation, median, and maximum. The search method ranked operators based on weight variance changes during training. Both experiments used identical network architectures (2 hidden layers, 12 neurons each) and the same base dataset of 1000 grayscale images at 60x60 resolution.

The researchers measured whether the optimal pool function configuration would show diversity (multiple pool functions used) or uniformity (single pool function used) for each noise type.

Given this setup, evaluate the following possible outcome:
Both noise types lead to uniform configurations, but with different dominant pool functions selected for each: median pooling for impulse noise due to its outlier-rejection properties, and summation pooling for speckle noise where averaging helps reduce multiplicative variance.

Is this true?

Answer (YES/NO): NO